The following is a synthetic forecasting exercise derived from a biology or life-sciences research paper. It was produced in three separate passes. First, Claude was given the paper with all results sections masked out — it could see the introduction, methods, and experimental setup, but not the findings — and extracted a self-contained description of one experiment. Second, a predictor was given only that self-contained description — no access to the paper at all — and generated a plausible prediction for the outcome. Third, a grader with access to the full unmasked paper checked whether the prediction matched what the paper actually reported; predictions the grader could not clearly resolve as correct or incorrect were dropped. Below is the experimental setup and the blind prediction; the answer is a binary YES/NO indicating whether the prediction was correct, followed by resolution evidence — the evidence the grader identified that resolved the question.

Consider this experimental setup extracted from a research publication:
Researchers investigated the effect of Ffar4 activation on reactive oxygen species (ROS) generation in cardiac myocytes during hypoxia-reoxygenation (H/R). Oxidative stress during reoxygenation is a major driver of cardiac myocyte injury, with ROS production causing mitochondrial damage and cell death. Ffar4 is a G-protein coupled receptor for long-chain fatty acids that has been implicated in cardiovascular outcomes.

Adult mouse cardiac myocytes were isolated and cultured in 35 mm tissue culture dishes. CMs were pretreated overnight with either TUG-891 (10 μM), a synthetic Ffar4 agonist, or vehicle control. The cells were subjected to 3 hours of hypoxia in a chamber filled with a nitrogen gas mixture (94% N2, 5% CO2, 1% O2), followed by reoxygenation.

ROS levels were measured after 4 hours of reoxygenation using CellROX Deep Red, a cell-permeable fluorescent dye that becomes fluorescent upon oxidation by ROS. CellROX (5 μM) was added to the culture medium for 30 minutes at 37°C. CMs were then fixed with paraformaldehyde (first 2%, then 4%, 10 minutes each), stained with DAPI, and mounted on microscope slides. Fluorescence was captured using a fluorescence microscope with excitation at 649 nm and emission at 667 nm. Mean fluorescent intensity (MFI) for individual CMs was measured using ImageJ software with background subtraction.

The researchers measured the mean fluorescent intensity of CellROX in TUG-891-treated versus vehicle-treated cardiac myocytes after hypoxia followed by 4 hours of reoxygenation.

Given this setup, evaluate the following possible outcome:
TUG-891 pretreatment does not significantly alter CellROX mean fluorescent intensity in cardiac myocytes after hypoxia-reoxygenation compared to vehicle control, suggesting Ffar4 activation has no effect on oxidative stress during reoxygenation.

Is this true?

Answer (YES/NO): NO